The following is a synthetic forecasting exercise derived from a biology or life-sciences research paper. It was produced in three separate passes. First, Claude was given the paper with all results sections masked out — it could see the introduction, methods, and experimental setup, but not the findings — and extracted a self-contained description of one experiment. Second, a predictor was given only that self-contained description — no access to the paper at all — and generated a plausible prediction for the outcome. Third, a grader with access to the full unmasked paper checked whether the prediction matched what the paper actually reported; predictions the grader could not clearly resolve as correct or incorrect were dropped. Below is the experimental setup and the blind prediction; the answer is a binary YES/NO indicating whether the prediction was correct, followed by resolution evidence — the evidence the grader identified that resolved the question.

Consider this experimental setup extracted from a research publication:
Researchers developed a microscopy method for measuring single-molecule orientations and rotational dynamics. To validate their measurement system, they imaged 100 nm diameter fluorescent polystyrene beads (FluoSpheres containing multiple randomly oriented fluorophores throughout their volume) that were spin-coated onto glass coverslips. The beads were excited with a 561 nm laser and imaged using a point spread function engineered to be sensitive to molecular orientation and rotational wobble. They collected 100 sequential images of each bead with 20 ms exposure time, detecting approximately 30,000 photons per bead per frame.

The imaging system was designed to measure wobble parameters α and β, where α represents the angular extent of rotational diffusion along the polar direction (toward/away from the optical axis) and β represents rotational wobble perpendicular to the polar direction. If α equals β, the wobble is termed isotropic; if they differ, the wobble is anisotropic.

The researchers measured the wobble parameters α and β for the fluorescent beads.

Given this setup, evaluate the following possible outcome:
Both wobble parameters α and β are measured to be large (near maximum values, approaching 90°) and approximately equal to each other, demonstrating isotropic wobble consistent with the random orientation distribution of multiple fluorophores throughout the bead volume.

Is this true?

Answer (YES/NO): NO